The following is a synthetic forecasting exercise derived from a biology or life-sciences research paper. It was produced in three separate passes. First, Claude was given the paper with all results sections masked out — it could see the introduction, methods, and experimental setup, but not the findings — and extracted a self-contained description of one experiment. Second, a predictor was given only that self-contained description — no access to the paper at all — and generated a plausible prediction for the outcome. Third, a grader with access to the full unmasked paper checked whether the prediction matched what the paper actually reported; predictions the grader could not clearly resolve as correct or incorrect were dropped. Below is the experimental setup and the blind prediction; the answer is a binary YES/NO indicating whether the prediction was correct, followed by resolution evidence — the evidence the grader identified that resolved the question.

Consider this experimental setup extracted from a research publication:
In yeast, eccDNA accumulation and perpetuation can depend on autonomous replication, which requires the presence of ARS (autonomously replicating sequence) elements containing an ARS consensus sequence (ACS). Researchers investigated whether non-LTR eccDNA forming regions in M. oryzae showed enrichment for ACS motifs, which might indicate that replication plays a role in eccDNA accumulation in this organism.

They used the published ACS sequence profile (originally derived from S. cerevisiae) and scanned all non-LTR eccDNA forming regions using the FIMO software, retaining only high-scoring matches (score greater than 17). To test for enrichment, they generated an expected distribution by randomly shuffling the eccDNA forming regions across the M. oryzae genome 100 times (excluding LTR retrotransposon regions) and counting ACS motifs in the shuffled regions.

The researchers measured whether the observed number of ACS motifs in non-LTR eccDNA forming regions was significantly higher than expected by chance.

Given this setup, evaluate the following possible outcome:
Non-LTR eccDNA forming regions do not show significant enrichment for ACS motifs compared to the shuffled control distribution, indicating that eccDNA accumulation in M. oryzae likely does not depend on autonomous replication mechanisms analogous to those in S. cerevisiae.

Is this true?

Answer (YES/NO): NO